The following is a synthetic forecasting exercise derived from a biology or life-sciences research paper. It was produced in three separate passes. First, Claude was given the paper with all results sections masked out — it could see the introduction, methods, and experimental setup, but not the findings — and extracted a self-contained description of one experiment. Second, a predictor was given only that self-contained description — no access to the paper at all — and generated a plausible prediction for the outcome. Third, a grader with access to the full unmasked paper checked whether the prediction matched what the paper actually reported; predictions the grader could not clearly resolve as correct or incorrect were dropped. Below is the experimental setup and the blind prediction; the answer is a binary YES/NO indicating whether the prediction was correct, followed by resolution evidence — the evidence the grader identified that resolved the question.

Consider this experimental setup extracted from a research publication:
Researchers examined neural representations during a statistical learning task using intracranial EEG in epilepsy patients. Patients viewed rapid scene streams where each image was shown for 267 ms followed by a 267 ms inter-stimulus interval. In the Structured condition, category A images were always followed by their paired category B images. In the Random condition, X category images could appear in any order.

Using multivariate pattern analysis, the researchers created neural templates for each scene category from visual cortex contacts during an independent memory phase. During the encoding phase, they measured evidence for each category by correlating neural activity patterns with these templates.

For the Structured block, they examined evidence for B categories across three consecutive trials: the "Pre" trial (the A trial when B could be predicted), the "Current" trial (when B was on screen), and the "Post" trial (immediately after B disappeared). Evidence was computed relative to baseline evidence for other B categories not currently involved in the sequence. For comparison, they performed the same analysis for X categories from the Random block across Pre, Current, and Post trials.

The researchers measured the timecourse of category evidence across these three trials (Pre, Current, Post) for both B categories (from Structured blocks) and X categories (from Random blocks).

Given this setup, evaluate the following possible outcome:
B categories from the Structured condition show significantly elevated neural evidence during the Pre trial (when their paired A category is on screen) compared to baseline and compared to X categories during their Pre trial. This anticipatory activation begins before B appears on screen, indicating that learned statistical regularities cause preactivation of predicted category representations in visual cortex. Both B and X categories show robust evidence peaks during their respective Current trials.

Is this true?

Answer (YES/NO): NO